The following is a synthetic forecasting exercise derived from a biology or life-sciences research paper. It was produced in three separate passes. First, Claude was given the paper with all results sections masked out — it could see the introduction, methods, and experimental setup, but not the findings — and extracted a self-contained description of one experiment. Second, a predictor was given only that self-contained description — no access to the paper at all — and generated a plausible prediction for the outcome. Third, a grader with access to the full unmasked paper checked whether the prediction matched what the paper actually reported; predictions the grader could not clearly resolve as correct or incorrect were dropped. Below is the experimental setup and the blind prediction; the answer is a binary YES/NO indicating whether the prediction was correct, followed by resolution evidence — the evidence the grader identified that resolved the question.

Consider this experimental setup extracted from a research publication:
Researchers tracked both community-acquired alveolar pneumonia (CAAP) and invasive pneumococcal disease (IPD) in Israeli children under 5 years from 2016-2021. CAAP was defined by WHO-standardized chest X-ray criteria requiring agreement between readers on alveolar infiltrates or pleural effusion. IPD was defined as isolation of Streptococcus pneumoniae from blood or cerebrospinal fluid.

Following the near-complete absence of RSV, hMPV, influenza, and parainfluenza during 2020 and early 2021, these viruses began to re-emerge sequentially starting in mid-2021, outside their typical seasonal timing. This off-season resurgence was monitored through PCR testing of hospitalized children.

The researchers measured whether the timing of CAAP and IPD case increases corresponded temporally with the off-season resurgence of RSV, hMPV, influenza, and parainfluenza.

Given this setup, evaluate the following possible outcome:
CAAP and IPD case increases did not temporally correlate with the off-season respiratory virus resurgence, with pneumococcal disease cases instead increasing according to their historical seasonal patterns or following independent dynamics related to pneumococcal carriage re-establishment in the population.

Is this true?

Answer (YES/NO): NO